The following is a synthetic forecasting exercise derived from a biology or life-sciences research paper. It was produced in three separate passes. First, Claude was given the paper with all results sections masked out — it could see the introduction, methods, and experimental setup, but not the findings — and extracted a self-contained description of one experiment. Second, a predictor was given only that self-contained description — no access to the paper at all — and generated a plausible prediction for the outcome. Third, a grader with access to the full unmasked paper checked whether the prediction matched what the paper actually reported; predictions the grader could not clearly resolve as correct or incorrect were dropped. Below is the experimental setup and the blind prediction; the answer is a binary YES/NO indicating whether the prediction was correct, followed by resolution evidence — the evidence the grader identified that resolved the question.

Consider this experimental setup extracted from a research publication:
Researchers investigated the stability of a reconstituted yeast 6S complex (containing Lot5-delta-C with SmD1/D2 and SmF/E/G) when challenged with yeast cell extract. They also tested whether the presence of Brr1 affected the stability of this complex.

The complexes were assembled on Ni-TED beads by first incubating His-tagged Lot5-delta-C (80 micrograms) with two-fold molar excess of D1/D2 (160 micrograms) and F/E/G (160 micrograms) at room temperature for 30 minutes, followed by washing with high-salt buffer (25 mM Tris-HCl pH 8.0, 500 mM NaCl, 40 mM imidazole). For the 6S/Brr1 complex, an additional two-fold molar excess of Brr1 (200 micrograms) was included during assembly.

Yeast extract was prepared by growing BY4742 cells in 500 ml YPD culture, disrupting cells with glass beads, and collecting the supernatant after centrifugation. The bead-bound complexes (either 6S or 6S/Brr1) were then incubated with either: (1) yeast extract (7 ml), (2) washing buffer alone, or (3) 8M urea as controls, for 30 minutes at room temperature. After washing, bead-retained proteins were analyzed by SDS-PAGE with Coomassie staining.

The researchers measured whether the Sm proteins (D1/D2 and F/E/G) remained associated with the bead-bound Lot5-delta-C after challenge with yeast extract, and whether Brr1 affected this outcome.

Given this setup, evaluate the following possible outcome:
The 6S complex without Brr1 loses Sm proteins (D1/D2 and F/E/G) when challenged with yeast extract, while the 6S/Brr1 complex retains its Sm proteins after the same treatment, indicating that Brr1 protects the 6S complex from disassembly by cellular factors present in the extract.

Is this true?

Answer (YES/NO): NO